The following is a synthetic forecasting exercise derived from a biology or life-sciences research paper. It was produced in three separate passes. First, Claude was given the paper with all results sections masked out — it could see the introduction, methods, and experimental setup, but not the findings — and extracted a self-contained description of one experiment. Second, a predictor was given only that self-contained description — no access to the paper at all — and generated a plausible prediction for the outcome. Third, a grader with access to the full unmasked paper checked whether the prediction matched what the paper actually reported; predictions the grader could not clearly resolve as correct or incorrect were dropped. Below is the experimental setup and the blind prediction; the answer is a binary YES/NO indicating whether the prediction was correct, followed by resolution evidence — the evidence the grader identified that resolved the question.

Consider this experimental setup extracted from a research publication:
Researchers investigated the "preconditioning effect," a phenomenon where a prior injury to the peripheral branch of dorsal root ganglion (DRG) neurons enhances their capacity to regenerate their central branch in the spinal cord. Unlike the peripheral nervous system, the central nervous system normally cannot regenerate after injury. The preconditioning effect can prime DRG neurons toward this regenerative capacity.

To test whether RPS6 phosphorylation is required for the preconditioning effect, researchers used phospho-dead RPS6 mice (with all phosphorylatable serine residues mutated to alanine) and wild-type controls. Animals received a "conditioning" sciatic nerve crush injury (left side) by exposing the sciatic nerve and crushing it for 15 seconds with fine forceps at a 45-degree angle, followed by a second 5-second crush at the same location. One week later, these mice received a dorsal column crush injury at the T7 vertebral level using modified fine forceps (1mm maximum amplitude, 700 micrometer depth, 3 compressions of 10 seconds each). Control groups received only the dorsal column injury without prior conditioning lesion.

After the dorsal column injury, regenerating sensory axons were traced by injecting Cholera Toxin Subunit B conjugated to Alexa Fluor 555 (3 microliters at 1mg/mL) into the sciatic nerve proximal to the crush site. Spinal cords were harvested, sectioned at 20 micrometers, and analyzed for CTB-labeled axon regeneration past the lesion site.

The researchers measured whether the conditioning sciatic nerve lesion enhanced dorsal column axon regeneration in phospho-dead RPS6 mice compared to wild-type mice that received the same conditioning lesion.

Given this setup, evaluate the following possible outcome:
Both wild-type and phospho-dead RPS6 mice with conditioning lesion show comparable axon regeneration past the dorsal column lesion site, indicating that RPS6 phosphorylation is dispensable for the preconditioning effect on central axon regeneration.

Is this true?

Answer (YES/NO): NO